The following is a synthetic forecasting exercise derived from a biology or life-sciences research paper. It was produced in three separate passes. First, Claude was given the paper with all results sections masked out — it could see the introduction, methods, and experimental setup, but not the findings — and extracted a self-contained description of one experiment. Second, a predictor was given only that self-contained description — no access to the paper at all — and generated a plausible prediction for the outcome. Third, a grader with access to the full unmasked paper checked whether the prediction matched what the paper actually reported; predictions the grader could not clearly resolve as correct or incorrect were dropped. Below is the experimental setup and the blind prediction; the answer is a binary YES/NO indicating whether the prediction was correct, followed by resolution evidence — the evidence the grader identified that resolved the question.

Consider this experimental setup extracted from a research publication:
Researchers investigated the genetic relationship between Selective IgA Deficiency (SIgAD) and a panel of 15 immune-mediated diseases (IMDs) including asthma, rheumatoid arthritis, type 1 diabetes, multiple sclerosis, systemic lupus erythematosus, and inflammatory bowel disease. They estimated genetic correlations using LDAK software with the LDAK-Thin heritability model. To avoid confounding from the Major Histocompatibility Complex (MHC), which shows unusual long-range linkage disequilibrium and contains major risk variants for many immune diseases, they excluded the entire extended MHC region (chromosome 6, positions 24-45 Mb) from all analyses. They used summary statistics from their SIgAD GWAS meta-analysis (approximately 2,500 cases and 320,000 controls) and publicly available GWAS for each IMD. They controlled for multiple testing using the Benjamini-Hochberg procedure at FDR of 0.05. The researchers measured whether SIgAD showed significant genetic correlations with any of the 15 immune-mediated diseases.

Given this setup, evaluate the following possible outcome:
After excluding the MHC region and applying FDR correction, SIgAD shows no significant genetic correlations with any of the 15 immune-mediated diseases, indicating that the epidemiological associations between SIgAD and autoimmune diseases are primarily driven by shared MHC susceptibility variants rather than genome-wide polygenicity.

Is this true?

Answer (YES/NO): NO